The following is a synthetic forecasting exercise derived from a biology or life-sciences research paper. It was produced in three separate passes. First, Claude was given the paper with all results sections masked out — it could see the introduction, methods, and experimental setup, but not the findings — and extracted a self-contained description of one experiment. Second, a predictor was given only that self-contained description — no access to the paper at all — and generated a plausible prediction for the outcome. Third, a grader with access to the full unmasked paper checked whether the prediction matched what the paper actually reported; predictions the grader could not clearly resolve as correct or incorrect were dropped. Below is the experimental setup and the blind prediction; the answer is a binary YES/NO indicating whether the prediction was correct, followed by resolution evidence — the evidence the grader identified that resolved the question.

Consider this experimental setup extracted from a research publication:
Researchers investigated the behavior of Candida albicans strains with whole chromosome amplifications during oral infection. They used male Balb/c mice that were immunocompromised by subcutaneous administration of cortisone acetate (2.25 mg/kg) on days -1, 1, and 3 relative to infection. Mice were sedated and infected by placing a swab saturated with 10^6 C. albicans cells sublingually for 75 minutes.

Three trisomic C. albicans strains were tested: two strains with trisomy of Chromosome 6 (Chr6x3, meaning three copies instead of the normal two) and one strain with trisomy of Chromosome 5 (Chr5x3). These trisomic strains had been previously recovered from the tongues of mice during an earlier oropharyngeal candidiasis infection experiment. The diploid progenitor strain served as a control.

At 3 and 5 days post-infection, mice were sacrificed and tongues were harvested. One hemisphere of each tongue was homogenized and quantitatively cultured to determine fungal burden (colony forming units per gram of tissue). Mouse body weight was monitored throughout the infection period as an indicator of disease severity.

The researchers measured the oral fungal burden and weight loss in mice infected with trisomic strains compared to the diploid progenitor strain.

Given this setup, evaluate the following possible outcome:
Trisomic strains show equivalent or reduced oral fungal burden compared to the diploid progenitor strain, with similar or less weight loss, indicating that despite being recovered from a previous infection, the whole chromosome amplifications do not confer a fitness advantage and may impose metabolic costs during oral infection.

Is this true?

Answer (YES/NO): NO